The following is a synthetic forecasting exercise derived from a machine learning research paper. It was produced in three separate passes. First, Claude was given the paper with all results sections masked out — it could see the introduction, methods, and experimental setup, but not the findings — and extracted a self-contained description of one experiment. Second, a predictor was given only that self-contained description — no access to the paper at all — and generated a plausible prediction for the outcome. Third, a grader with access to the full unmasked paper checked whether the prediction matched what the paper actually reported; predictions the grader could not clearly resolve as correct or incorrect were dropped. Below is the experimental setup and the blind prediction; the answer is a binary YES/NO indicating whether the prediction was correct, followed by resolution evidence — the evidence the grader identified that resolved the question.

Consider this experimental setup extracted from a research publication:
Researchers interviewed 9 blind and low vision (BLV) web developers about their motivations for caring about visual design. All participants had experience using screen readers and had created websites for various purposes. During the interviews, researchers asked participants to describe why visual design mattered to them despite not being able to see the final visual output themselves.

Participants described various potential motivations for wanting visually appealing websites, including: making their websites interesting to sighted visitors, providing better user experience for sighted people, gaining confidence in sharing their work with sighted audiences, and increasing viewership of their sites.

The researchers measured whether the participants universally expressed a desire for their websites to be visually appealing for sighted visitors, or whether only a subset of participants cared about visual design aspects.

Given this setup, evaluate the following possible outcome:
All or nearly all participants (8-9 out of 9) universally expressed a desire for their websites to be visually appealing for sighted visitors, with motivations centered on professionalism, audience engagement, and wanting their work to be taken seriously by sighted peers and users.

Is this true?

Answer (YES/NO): YES